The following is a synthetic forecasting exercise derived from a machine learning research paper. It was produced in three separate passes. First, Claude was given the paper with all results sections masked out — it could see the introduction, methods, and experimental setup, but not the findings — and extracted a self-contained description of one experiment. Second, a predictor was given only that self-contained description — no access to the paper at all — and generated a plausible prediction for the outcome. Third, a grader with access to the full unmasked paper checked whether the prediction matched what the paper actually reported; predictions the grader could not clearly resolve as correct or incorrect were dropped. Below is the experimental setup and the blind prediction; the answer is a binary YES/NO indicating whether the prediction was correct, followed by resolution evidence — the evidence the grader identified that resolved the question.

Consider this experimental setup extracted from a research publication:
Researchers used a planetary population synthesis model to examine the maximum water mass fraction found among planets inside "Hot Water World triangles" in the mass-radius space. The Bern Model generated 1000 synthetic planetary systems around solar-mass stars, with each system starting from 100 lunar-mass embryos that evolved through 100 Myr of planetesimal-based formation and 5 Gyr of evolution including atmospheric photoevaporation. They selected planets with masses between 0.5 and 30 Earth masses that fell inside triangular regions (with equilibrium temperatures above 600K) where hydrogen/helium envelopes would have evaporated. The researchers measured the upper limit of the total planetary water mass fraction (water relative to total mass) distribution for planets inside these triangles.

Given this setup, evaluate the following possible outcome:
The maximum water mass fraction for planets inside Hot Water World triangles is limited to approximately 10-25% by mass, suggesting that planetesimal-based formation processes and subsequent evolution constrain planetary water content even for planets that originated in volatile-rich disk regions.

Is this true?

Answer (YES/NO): NO